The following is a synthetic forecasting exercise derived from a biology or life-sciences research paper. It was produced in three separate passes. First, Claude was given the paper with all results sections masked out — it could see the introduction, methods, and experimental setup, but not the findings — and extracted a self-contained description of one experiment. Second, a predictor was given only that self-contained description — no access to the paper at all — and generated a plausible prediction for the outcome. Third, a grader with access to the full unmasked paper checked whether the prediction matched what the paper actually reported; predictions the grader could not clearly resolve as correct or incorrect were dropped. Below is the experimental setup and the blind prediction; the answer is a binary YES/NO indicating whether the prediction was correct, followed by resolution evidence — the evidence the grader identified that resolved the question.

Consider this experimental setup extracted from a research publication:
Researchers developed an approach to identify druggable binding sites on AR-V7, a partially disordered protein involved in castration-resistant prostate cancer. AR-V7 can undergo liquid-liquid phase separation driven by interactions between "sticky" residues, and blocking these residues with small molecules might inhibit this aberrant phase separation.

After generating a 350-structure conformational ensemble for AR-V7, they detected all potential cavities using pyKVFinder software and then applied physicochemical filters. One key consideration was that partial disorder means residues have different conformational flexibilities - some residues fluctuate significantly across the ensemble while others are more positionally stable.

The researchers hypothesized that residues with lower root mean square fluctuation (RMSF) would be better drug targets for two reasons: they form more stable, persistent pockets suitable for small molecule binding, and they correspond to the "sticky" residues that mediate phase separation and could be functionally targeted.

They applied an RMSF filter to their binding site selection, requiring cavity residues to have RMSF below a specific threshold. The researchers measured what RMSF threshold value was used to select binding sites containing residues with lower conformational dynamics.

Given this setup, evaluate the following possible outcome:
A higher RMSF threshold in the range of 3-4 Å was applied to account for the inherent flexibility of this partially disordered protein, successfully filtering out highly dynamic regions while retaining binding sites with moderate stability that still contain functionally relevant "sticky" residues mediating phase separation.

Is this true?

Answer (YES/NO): NO